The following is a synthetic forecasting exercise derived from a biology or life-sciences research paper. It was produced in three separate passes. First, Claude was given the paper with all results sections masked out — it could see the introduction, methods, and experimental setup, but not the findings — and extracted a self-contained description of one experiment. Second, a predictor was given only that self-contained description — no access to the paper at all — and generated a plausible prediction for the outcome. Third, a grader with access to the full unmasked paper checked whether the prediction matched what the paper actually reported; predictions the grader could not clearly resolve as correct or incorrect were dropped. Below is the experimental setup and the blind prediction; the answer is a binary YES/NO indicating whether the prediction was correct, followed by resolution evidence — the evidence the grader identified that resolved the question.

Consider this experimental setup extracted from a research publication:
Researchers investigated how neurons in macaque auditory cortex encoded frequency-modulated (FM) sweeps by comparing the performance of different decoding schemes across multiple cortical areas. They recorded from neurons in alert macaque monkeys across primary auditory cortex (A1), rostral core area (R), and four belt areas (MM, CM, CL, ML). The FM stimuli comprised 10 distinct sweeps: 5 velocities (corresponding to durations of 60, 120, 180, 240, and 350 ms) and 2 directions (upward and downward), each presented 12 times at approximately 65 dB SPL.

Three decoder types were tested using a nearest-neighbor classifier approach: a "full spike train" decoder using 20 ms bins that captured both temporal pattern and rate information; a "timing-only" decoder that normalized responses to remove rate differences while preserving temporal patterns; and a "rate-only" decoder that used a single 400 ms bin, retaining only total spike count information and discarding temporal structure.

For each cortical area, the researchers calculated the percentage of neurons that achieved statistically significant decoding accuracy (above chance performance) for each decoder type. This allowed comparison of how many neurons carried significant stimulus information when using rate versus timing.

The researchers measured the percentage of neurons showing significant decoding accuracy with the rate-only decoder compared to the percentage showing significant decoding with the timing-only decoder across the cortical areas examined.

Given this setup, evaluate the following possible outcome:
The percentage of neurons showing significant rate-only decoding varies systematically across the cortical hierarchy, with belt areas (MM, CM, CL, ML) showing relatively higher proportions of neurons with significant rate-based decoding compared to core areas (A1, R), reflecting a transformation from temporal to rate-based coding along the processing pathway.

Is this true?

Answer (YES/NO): NO